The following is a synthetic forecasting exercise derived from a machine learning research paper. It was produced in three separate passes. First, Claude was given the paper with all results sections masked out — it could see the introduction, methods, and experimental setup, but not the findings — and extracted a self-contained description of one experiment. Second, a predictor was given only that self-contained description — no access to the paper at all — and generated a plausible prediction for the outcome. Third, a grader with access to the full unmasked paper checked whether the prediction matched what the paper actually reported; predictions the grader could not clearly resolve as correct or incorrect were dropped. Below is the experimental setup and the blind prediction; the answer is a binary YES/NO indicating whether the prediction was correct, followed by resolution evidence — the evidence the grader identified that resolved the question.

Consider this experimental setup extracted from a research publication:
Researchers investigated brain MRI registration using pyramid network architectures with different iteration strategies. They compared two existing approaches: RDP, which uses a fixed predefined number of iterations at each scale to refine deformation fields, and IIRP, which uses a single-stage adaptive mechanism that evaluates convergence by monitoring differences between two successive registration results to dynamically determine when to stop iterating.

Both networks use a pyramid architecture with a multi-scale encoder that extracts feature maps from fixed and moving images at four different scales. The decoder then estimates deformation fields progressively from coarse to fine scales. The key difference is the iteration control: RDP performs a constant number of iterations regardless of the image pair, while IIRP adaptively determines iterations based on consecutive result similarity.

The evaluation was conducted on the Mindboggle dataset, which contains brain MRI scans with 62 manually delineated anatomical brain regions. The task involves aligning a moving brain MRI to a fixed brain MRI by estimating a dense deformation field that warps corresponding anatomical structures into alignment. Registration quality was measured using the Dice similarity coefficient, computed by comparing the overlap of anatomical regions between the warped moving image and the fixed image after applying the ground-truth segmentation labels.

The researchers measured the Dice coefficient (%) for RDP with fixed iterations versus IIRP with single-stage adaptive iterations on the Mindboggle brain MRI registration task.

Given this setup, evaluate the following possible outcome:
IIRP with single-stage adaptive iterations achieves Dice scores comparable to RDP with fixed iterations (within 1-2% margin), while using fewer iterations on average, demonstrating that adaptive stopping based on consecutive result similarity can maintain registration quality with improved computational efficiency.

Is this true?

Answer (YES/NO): YES